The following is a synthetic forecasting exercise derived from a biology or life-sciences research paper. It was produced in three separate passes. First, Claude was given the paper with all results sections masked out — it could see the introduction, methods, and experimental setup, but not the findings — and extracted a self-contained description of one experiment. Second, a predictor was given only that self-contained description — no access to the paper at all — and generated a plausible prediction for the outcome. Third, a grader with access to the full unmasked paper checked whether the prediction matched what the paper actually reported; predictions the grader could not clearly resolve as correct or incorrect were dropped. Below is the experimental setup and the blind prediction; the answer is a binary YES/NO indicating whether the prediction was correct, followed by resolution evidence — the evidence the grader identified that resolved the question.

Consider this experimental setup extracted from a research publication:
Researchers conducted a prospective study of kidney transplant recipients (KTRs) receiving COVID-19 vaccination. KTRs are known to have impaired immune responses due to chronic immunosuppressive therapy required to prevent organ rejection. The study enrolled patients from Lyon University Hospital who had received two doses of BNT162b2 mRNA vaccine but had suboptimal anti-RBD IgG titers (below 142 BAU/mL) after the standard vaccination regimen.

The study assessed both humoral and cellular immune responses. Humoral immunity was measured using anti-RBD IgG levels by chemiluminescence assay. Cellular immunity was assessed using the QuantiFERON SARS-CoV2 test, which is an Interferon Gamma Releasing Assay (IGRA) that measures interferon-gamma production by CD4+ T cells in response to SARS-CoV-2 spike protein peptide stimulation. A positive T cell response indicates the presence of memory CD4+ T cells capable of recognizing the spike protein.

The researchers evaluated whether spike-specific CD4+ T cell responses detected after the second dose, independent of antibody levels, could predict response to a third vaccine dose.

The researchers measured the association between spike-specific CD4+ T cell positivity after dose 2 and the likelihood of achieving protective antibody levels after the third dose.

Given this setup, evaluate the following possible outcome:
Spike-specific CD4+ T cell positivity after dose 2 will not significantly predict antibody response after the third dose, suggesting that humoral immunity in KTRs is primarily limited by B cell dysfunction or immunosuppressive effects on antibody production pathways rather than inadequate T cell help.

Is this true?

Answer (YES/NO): NO